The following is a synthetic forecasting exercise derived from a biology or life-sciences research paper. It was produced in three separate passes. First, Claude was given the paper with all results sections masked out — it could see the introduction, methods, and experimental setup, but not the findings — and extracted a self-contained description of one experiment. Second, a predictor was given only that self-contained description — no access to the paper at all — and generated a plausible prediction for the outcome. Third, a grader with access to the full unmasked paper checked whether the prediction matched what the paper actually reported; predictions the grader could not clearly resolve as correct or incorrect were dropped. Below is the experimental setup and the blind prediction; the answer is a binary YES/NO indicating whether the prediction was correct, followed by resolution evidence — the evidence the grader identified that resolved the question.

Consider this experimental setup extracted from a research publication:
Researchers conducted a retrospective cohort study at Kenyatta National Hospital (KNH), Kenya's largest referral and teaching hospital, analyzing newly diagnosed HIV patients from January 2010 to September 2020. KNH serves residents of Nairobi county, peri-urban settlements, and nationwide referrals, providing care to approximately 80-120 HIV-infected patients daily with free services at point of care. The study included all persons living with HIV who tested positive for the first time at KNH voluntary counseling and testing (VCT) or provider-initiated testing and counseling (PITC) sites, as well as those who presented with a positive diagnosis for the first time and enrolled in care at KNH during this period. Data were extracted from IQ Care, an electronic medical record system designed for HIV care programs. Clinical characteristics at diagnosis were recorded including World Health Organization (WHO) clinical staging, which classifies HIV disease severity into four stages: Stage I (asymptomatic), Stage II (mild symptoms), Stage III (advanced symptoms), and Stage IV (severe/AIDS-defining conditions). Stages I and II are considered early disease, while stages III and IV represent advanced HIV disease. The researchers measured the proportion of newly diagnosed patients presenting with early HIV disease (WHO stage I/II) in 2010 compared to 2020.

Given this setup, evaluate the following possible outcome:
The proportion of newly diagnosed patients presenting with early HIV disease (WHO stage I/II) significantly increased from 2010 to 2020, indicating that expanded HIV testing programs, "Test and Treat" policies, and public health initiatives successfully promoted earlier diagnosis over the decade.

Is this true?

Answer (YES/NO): YES